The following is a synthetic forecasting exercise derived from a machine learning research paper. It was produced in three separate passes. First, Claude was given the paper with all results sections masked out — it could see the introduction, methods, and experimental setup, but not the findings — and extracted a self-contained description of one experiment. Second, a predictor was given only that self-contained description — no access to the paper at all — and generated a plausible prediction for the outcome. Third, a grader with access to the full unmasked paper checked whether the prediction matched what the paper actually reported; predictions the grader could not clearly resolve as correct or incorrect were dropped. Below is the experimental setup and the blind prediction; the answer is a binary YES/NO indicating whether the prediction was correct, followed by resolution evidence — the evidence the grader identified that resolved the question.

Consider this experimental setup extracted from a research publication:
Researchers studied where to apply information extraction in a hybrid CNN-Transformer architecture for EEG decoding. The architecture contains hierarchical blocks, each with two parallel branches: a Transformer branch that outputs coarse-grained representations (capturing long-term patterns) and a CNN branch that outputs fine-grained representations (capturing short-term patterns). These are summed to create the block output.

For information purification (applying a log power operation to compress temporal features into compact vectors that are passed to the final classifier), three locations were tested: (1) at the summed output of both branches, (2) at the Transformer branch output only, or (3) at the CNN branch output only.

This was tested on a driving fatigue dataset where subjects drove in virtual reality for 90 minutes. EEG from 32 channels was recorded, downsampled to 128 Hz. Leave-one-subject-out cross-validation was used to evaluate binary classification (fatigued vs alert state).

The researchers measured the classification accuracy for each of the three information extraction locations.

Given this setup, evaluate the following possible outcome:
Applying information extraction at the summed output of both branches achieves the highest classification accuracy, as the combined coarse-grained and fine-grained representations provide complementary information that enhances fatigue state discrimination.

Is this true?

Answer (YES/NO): NO